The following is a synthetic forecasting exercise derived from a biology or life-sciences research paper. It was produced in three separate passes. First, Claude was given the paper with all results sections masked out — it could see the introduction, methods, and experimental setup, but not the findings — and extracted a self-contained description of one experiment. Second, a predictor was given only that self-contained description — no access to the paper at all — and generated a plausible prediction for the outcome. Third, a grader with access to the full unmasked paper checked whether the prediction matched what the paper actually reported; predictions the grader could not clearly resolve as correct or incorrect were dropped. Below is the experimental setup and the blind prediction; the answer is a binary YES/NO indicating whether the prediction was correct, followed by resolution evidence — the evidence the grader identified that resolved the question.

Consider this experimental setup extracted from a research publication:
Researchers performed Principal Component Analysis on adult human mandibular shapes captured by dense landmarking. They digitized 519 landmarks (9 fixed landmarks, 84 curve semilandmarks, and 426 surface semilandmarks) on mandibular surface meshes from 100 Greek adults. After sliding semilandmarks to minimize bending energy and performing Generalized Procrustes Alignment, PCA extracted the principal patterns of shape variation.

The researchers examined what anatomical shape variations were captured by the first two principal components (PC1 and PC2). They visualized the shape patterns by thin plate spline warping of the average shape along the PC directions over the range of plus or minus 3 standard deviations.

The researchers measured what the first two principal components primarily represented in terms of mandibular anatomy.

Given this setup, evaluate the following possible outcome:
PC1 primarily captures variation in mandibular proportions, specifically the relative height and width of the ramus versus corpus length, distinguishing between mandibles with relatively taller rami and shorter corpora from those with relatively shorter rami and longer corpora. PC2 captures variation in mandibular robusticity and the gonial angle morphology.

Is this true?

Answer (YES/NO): NO